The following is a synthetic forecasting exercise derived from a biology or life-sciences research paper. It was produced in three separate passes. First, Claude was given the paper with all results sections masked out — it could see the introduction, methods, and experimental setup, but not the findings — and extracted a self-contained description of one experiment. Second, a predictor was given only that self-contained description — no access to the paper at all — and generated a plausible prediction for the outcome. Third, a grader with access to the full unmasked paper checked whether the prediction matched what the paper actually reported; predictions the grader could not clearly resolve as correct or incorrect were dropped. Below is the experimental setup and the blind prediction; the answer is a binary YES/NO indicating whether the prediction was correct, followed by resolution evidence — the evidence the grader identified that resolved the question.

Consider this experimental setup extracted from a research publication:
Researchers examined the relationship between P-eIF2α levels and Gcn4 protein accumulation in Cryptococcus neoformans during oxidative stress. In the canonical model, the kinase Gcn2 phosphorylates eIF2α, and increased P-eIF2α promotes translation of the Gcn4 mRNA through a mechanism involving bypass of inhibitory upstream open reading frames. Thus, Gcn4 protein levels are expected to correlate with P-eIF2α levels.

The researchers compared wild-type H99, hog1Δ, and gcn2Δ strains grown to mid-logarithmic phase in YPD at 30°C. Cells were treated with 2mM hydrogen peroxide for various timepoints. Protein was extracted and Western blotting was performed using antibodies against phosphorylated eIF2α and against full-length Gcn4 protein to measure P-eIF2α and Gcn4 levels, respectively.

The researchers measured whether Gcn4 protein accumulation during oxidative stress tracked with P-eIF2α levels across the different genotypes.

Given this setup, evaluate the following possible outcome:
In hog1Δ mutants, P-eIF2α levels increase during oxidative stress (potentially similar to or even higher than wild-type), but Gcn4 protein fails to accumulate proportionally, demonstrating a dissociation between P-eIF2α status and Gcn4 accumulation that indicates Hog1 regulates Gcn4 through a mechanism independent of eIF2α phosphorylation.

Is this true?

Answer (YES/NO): NO